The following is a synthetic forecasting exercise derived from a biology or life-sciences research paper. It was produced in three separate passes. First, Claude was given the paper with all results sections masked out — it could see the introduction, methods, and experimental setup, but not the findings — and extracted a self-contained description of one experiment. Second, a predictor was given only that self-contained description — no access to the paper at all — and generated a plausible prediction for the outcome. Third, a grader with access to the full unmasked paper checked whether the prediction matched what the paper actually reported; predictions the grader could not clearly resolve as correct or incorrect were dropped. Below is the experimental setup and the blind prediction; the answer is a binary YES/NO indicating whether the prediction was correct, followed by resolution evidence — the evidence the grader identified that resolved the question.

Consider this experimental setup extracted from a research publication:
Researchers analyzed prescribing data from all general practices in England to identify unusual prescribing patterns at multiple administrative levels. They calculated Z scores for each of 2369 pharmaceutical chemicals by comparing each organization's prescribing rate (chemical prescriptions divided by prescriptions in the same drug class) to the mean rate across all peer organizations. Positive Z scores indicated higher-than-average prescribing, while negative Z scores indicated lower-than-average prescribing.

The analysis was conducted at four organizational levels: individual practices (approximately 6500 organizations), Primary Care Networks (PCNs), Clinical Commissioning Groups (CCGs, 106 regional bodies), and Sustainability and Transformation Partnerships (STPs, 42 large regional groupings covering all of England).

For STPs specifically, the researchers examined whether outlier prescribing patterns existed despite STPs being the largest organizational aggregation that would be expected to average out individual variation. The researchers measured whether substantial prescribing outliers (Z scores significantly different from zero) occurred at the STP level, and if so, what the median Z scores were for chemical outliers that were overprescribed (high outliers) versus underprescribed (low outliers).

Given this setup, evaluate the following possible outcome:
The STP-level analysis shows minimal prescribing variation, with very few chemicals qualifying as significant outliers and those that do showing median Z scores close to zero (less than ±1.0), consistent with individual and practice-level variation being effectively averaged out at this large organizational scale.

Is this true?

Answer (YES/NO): NO